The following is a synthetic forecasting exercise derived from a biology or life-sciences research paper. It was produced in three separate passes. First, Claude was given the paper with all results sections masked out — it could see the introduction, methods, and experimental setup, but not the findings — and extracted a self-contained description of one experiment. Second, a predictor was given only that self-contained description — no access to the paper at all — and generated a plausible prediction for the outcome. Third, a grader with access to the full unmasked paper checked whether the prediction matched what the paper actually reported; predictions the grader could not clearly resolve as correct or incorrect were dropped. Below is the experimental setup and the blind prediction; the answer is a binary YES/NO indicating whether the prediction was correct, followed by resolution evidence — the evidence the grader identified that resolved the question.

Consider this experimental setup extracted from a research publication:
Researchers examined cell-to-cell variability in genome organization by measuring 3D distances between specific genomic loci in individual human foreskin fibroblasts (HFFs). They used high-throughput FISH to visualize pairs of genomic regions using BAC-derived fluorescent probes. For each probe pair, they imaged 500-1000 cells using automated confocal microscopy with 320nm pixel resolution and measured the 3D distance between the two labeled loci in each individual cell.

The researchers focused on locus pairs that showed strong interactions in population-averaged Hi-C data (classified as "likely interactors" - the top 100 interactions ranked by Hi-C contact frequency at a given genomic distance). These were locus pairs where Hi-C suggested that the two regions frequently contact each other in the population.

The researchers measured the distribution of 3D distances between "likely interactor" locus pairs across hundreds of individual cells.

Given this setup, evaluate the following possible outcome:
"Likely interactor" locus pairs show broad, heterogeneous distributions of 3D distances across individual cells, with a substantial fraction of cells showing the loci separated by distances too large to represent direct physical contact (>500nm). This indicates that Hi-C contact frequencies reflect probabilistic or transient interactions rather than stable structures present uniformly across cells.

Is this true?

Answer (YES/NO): YES